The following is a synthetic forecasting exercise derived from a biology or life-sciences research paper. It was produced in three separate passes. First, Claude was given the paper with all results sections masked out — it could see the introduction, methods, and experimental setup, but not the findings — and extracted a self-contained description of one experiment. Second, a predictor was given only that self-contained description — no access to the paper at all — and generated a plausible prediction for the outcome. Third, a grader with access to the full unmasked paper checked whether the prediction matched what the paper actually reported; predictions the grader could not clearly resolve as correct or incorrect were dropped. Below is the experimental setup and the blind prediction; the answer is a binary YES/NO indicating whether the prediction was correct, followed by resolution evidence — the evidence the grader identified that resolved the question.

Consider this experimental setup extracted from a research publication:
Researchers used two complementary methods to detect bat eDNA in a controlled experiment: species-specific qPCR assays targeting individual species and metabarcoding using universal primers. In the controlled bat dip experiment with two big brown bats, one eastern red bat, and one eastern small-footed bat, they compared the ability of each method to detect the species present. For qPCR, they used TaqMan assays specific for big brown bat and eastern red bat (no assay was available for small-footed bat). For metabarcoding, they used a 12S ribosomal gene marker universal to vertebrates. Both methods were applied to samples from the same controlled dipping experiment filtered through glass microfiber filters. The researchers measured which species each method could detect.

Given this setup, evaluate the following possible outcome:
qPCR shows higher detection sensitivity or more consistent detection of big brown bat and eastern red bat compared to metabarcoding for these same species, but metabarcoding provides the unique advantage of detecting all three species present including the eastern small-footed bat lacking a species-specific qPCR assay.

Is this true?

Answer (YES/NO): NO